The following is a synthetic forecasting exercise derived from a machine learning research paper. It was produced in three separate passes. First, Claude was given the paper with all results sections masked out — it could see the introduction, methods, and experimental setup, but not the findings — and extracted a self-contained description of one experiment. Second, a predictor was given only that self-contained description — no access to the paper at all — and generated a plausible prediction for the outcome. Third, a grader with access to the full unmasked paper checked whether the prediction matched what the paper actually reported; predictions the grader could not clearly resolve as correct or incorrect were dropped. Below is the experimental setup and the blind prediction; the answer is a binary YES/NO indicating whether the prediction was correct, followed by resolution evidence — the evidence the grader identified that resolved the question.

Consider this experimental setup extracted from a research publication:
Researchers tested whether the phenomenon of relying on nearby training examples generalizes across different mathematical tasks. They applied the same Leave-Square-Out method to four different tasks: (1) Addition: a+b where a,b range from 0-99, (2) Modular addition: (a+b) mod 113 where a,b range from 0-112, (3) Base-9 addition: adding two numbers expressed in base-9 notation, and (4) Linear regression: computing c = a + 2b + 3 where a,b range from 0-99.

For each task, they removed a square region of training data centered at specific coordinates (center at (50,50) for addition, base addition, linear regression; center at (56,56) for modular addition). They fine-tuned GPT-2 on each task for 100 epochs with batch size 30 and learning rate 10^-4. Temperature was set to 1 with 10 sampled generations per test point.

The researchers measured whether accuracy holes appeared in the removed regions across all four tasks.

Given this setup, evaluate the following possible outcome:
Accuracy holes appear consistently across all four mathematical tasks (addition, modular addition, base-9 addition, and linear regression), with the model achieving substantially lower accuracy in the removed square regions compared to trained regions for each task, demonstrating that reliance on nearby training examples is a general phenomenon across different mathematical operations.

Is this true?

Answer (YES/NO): YES